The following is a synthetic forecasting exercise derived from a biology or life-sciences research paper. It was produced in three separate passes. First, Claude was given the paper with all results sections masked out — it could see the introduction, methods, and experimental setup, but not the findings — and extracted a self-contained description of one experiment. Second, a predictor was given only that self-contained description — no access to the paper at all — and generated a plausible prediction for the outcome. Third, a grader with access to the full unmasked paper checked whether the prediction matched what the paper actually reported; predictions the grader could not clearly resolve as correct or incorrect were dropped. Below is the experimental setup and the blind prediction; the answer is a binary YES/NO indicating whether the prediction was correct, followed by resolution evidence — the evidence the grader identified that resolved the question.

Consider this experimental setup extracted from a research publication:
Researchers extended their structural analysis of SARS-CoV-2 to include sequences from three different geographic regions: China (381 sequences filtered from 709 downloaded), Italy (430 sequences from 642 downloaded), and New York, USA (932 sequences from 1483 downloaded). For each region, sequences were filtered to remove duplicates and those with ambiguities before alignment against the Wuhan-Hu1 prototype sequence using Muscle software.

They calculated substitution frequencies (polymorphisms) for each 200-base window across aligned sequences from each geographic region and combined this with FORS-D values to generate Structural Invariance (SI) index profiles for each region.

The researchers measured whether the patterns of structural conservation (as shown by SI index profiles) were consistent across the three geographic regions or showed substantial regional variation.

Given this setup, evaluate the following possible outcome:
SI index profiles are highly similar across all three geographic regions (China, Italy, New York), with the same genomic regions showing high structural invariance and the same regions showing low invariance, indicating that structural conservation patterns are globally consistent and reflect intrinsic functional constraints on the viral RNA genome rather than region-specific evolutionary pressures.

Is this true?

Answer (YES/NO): YES